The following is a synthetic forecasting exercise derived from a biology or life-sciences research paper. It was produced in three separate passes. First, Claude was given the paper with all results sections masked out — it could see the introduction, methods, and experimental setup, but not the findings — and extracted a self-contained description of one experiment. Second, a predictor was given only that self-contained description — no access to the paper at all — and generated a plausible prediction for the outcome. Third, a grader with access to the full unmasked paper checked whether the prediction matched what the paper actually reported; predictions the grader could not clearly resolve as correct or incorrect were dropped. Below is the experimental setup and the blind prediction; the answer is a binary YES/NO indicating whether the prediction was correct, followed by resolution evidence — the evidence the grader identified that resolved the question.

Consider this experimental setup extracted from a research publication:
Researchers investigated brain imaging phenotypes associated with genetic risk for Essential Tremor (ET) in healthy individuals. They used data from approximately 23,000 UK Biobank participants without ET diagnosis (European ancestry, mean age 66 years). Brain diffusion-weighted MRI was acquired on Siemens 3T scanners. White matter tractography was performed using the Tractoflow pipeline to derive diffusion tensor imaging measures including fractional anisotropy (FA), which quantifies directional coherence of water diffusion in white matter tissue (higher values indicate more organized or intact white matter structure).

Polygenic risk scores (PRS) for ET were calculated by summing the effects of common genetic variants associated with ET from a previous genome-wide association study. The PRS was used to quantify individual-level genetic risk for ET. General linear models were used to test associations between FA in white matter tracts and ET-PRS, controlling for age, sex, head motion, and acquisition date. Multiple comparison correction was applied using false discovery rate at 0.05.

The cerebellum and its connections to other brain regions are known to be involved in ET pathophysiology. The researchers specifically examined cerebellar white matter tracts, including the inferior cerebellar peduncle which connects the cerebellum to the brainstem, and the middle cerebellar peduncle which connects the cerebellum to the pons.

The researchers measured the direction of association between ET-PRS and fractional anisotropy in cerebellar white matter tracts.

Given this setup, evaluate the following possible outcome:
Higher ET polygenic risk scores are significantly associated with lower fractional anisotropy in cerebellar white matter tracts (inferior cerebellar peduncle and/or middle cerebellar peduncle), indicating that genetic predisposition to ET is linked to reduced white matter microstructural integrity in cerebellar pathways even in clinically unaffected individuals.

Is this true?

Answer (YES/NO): NO